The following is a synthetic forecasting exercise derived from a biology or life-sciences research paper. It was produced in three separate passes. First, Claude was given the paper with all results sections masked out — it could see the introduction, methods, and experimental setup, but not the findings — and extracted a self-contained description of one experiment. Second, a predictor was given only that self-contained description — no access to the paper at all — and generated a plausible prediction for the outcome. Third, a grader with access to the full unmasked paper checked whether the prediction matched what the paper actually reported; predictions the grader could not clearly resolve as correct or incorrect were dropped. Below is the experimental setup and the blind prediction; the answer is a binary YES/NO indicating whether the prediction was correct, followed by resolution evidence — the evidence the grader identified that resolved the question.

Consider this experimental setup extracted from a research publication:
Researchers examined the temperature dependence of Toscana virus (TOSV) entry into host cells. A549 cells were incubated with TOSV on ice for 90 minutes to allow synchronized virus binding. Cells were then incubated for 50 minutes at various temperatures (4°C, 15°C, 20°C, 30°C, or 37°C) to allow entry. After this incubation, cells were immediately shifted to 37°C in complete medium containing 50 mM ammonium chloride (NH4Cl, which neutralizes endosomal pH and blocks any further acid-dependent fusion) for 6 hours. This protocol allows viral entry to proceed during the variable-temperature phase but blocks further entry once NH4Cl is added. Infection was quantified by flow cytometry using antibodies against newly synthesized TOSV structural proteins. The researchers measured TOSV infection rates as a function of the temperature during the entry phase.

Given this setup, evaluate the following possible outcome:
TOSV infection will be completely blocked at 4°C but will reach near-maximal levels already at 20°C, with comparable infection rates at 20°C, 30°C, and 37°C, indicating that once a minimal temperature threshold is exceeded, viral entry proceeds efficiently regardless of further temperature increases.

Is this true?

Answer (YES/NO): NO